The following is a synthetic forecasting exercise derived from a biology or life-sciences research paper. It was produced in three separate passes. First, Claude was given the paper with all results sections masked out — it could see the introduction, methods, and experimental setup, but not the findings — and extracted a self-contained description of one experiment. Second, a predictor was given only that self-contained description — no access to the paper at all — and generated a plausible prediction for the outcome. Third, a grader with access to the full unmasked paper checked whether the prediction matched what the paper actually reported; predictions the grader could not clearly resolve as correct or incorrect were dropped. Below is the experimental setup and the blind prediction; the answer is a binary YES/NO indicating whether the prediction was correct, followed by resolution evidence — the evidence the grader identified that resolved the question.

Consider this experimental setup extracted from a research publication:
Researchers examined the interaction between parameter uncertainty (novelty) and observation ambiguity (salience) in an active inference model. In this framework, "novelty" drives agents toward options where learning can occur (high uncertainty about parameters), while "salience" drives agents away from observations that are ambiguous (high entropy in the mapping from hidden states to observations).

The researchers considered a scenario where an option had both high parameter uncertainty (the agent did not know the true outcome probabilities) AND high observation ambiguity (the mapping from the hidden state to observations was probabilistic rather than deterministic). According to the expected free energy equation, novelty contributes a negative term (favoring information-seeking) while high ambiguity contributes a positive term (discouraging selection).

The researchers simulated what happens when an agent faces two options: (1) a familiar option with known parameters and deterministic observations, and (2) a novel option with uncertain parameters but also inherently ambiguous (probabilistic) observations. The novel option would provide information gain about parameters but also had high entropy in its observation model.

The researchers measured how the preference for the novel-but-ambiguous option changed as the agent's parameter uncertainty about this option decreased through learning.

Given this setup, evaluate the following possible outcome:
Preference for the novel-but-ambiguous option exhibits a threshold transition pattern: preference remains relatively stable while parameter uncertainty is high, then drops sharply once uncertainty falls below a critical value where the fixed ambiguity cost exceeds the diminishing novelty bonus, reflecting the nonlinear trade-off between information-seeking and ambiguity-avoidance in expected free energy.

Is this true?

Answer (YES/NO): NO